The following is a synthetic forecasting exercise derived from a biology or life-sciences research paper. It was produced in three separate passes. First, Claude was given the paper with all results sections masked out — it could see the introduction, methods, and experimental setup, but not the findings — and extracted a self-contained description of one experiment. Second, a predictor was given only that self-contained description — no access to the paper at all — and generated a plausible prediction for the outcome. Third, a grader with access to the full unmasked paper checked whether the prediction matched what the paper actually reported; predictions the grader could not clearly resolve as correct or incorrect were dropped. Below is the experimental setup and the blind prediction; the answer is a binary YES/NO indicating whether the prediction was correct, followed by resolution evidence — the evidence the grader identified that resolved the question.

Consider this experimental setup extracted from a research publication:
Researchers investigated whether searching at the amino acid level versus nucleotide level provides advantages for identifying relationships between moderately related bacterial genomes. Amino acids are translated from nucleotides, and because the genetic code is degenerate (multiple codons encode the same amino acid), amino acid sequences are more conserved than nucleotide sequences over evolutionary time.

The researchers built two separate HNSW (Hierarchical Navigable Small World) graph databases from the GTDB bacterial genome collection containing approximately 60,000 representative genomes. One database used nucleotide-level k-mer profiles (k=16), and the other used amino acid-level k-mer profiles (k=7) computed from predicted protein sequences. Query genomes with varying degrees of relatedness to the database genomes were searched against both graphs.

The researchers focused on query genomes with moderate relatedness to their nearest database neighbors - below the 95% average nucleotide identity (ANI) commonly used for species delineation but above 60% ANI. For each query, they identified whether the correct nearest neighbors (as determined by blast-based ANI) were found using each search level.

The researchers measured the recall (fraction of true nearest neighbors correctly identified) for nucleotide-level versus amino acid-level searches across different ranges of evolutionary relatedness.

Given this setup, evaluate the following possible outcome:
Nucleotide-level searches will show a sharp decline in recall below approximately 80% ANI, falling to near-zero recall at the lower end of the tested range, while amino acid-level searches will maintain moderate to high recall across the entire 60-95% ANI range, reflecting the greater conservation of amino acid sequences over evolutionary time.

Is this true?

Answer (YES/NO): NO